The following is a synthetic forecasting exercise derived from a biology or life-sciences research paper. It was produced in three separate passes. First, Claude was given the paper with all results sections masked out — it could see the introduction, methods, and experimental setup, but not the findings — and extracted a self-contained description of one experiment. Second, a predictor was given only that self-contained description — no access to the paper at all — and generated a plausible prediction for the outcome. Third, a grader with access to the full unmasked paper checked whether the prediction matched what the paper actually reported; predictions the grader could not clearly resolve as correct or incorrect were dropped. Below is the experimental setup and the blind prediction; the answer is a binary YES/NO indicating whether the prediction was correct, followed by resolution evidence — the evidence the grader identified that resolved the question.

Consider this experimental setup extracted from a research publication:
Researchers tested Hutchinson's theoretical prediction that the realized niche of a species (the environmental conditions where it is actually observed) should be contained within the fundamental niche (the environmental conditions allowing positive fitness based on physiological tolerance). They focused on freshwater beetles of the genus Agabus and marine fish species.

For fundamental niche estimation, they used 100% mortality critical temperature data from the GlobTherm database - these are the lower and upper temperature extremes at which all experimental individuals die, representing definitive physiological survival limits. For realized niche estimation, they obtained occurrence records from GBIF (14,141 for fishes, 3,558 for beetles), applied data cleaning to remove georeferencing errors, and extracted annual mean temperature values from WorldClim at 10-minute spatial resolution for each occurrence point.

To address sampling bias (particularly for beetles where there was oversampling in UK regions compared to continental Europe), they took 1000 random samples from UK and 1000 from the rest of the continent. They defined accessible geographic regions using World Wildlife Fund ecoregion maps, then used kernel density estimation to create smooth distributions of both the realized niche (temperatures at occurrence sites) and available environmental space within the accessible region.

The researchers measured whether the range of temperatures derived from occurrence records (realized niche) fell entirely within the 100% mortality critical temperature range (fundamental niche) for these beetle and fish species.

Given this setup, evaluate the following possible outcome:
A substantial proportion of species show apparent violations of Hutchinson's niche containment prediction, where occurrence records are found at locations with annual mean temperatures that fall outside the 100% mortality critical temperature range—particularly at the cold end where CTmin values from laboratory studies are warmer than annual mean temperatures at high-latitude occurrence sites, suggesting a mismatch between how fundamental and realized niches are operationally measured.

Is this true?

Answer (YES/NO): NO